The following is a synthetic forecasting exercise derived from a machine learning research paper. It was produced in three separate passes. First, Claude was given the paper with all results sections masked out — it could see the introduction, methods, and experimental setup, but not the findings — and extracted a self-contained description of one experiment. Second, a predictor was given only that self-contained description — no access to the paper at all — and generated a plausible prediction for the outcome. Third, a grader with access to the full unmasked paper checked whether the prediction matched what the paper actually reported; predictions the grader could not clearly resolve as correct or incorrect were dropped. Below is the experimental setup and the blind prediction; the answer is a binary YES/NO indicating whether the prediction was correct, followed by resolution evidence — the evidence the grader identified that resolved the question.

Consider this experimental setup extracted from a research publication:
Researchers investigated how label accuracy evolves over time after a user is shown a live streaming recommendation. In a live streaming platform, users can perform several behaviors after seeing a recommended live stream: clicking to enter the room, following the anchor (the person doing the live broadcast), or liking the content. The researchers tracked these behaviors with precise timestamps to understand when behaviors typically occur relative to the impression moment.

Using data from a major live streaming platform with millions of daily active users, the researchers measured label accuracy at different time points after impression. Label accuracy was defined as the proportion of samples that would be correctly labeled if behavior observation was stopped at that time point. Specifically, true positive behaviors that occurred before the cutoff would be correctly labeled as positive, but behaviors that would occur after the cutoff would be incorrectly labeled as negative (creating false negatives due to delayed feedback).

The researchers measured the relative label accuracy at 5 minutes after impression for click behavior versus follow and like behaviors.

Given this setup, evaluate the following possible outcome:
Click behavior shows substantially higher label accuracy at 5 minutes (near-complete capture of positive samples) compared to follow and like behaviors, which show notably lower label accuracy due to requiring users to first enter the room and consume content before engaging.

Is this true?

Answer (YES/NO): NO